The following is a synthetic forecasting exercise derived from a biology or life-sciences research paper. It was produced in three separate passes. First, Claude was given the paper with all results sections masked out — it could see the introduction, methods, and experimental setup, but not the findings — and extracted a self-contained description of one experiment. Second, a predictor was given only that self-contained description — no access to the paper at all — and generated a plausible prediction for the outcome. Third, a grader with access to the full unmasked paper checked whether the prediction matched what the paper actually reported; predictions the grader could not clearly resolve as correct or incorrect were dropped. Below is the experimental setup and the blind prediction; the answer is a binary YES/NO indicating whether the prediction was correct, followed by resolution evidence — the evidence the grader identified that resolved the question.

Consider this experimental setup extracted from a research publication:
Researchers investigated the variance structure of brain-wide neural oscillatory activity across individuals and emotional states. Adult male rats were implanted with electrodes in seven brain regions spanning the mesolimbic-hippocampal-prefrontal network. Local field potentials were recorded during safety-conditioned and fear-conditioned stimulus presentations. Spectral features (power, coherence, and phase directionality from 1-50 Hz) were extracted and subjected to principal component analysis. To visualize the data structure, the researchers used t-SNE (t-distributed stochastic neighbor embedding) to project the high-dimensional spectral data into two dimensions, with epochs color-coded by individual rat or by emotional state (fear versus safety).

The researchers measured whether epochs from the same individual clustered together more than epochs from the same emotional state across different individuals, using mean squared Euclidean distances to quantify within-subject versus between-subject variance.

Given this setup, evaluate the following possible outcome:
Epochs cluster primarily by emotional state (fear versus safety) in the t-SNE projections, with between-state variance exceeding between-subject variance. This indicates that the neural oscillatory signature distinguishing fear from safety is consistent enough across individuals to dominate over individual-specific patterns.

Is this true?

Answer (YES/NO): NO